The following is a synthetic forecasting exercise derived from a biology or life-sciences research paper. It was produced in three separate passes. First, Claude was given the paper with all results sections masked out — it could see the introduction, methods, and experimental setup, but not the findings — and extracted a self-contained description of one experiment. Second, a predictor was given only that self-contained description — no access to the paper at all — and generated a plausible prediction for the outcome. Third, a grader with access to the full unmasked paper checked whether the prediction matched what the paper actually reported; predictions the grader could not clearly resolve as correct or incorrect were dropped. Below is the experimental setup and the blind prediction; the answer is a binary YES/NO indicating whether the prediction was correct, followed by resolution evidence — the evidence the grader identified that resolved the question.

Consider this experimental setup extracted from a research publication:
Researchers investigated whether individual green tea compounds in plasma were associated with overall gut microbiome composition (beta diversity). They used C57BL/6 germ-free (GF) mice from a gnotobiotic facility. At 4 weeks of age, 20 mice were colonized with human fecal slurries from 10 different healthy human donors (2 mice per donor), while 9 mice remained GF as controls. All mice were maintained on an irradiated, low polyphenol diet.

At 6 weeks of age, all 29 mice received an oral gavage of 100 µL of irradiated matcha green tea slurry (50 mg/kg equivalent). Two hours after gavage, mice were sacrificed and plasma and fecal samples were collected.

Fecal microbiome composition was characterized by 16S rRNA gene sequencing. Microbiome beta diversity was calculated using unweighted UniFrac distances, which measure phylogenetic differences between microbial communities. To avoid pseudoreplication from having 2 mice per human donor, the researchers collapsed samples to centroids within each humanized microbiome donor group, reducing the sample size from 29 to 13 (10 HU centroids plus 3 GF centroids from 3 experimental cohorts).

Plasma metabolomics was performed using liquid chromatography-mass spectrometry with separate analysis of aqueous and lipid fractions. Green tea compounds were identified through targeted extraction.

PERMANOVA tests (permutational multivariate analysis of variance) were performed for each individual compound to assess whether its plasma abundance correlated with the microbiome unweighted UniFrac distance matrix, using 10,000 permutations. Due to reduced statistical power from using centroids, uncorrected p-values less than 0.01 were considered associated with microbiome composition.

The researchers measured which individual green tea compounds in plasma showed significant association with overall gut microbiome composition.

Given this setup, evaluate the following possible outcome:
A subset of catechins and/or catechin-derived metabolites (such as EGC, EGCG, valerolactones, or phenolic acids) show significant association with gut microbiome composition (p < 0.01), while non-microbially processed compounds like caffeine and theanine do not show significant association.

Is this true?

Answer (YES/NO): NO